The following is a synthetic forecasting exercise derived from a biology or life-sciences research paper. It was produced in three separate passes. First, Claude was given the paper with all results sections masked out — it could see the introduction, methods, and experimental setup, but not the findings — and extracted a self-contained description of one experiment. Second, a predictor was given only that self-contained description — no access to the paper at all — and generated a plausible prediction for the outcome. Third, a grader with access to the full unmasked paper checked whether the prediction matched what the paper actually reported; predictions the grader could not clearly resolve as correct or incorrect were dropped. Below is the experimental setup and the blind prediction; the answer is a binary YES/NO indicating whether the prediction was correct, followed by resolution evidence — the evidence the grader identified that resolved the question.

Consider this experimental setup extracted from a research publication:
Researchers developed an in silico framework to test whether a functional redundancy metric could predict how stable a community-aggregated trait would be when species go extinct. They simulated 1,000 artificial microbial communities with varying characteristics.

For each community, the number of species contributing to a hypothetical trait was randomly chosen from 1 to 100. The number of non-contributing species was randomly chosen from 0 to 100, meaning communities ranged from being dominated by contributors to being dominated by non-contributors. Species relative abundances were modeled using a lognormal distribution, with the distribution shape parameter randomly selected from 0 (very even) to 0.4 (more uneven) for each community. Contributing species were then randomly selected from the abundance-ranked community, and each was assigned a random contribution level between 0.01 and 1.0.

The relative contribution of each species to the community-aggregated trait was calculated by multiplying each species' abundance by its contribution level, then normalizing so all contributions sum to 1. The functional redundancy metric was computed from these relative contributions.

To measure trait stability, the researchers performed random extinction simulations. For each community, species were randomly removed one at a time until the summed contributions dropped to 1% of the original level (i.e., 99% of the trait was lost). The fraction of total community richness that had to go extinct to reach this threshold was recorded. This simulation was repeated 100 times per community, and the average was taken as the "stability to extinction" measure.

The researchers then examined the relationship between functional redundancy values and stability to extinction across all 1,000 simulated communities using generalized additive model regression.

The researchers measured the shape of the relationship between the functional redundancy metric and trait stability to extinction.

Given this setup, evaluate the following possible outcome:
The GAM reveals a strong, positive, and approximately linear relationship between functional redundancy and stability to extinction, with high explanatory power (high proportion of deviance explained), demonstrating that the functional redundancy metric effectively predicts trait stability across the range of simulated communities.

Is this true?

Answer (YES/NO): NO